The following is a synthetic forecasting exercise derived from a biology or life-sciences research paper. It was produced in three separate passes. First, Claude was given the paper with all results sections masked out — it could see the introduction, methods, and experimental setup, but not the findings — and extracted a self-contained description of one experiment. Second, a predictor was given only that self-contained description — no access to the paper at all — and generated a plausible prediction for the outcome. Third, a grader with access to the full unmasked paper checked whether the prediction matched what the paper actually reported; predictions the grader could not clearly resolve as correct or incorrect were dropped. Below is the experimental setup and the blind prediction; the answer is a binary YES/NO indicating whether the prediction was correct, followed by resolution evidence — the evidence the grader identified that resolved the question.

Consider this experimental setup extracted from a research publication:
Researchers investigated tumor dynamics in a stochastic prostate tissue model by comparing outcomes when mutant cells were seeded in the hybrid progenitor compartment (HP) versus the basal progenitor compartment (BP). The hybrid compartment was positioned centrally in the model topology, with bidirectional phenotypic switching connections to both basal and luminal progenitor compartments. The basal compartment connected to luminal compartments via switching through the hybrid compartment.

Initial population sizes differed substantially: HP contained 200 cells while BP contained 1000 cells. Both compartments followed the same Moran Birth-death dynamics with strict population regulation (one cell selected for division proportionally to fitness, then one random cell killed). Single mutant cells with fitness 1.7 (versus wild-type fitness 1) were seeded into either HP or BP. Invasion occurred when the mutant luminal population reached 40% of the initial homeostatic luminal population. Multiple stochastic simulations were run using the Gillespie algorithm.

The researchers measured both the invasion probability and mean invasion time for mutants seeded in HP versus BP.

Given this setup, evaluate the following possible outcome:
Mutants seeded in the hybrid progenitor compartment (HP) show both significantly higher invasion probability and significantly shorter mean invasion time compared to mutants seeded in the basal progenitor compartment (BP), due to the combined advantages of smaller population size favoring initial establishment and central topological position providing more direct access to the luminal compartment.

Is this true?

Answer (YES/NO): NO